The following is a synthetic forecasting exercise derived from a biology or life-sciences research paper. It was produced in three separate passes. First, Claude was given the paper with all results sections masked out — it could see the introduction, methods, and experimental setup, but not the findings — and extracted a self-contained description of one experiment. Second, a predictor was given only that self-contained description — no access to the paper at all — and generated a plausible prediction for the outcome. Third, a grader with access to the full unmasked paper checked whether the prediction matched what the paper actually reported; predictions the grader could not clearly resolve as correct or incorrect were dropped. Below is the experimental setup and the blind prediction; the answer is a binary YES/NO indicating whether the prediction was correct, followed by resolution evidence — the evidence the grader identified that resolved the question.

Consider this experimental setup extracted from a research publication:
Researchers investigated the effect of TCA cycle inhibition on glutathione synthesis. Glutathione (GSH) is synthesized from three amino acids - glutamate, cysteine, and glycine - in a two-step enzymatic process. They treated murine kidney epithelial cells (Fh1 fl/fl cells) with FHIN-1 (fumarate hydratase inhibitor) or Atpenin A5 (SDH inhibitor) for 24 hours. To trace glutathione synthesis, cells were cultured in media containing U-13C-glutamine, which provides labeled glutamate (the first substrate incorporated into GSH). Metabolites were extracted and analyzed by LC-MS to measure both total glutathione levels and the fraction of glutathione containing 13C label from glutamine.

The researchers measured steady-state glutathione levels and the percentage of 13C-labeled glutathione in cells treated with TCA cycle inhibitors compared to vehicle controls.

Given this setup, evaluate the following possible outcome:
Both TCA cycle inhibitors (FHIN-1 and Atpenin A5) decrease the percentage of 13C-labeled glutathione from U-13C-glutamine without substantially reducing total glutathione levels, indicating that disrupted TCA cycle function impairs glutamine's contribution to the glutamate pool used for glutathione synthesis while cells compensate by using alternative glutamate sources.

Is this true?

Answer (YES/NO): NO